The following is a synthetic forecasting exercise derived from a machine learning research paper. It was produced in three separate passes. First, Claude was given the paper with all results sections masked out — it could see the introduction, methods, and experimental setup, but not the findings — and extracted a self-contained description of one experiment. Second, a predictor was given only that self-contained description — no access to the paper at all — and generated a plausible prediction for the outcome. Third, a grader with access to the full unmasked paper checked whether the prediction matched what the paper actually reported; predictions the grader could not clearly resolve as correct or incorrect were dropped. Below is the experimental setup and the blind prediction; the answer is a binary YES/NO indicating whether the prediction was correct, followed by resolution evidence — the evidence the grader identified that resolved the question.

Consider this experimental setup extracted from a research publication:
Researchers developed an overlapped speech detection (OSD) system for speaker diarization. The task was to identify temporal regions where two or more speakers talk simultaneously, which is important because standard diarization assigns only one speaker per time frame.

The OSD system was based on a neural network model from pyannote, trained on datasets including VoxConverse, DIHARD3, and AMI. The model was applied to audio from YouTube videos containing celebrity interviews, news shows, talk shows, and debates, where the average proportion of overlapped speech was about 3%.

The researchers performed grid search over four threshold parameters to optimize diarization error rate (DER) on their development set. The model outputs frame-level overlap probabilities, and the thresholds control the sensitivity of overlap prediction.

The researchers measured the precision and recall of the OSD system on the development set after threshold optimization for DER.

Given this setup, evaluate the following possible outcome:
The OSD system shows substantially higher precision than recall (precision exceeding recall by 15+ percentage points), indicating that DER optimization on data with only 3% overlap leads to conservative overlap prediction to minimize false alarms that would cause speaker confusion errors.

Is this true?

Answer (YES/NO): YES